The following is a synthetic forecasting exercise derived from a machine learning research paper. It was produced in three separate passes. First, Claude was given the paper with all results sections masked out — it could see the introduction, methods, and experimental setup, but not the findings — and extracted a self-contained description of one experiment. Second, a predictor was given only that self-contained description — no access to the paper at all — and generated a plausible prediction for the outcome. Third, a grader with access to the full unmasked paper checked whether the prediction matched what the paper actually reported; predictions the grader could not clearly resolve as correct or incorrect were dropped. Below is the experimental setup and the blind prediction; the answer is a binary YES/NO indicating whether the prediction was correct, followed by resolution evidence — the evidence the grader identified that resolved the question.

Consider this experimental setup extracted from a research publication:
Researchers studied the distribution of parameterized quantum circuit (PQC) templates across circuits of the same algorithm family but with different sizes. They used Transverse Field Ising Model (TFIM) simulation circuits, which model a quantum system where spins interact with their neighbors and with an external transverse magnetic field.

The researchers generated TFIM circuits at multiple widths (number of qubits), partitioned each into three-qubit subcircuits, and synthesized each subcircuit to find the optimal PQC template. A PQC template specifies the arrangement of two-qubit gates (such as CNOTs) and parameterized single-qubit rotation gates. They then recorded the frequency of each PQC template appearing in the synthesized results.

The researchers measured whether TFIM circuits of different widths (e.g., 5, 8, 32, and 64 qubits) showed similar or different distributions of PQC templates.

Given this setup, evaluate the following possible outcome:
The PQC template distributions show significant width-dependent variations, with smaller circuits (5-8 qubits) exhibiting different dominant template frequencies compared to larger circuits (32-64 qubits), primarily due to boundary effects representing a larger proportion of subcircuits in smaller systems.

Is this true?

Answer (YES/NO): NO